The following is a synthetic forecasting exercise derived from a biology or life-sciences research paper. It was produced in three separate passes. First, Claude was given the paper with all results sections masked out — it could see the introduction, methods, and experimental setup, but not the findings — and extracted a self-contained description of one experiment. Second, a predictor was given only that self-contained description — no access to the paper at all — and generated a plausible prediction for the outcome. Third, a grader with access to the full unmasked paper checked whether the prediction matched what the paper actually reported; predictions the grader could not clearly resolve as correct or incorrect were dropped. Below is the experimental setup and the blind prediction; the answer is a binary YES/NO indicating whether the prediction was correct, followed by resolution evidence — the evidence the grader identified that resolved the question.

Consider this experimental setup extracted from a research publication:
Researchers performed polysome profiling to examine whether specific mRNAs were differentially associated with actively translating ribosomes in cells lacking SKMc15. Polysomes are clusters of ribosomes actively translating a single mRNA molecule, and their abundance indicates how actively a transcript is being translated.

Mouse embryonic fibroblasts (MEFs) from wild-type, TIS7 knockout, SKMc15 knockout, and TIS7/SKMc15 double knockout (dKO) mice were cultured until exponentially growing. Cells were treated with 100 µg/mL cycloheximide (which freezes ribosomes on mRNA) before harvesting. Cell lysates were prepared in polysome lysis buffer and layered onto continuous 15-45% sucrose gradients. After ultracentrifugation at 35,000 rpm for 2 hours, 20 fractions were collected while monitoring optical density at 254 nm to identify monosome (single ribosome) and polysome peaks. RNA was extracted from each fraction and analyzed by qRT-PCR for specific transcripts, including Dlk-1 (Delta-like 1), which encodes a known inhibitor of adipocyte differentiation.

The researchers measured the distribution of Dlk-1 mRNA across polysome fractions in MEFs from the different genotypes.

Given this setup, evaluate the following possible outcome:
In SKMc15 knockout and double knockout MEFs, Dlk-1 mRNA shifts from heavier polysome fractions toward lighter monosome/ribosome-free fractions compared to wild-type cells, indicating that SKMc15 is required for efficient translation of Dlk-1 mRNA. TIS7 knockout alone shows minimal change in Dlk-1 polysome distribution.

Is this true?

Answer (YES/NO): NO